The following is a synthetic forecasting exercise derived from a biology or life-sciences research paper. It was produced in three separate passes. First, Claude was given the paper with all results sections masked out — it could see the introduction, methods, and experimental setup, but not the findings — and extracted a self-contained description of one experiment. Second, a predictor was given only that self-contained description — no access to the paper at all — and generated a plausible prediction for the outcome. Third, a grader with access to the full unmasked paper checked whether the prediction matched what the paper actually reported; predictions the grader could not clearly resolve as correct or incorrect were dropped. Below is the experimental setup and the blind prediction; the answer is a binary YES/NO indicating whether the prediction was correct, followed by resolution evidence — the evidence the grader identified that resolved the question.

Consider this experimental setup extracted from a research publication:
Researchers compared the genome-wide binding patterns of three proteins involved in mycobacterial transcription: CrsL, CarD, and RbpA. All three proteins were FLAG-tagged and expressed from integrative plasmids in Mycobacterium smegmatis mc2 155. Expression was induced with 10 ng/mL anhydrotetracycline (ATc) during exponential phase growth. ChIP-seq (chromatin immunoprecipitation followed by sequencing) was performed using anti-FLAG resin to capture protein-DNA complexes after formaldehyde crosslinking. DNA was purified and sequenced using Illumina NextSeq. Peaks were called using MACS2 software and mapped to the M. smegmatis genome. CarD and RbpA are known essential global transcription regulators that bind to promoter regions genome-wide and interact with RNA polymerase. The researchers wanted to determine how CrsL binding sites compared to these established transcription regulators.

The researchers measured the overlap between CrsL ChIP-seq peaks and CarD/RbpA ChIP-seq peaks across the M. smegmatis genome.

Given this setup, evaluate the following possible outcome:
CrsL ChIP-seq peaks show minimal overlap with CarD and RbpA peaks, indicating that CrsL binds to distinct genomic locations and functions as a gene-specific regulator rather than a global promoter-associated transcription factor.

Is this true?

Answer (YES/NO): NO